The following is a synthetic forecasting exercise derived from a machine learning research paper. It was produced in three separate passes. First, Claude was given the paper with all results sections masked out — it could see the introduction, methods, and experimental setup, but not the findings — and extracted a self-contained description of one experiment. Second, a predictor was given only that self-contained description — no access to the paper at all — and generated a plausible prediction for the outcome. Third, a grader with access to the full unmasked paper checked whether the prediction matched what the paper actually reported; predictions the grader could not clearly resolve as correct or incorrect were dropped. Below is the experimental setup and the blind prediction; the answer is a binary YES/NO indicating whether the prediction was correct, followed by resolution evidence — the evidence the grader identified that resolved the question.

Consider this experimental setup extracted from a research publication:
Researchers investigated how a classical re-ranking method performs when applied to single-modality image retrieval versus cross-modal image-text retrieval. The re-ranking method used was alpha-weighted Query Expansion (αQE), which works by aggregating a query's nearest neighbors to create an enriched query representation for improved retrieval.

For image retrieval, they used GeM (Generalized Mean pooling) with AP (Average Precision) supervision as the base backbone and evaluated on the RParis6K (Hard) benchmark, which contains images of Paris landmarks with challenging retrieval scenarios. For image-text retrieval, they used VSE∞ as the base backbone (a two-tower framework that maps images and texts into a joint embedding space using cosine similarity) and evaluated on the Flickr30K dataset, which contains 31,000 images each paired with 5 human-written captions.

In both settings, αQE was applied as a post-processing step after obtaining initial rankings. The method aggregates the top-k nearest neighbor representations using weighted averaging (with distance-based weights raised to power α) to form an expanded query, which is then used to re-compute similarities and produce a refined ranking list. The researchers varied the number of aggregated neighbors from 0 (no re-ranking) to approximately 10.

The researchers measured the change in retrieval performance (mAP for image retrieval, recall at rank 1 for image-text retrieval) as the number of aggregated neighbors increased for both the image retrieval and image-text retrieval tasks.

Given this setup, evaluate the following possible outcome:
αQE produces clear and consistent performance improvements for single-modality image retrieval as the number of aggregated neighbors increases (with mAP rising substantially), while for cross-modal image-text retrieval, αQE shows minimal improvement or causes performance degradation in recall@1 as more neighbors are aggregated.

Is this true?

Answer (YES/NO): YES